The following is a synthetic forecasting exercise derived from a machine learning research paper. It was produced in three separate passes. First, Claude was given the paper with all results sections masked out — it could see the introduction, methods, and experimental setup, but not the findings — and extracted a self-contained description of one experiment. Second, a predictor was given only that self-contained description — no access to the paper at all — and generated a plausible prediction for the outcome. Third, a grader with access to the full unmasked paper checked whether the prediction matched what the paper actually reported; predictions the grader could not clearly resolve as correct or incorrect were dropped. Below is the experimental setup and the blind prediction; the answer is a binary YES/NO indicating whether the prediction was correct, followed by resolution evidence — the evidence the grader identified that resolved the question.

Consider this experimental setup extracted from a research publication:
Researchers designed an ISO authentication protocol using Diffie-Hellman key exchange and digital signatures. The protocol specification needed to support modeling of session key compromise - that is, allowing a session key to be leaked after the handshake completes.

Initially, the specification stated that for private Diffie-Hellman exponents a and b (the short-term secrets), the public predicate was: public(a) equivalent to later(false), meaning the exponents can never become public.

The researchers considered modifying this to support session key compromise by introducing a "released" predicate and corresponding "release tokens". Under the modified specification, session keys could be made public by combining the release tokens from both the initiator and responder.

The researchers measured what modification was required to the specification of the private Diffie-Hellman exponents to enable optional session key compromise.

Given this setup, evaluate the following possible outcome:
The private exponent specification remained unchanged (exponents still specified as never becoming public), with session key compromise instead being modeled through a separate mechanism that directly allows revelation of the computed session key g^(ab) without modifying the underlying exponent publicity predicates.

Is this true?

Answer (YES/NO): NO